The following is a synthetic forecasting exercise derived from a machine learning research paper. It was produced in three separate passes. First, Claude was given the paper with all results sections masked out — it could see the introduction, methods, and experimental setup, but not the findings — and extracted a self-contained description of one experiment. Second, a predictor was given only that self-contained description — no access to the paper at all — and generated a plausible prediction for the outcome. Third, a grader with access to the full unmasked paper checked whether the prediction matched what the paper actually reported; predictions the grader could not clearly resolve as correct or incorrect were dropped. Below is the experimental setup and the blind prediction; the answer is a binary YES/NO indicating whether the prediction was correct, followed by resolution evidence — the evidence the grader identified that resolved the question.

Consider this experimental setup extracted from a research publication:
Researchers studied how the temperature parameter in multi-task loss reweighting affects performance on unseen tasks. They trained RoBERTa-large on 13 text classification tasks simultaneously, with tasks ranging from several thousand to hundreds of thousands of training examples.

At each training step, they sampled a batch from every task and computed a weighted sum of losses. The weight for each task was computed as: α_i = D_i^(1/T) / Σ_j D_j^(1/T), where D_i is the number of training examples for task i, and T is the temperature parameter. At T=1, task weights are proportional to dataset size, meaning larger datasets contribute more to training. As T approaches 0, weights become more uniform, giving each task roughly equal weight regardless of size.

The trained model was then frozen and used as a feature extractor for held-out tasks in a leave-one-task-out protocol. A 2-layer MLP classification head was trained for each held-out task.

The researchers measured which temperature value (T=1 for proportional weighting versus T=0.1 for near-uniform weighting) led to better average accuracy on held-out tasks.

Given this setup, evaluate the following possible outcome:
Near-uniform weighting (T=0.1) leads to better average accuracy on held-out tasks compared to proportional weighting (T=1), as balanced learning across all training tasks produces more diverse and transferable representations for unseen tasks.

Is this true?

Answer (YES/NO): YES